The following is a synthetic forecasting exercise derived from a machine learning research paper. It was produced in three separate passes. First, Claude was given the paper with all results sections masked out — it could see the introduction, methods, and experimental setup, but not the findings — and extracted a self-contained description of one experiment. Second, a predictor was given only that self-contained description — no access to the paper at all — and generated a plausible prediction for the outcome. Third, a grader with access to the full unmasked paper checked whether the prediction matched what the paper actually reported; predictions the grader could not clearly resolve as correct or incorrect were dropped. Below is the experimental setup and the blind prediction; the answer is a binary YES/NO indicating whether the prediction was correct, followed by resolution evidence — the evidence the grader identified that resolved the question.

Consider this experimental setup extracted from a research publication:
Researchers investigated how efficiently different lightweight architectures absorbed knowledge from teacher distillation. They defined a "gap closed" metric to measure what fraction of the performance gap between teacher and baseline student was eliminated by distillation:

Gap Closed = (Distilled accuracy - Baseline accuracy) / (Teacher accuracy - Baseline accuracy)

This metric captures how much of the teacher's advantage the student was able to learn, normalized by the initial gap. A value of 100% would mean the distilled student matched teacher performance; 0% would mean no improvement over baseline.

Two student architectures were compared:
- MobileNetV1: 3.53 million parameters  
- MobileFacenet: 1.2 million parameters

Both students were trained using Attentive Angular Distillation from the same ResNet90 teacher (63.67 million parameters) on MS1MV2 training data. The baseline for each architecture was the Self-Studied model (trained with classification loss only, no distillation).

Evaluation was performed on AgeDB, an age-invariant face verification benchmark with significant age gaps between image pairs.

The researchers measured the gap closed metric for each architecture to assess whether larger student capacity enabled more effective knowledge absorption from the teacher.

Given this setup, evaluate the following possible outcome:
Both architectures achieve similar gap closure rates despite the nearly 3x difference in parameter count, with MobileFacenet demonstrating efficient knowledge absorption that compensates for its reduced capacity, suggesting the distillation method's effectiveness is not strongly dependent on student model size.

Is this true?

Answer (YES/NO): NO